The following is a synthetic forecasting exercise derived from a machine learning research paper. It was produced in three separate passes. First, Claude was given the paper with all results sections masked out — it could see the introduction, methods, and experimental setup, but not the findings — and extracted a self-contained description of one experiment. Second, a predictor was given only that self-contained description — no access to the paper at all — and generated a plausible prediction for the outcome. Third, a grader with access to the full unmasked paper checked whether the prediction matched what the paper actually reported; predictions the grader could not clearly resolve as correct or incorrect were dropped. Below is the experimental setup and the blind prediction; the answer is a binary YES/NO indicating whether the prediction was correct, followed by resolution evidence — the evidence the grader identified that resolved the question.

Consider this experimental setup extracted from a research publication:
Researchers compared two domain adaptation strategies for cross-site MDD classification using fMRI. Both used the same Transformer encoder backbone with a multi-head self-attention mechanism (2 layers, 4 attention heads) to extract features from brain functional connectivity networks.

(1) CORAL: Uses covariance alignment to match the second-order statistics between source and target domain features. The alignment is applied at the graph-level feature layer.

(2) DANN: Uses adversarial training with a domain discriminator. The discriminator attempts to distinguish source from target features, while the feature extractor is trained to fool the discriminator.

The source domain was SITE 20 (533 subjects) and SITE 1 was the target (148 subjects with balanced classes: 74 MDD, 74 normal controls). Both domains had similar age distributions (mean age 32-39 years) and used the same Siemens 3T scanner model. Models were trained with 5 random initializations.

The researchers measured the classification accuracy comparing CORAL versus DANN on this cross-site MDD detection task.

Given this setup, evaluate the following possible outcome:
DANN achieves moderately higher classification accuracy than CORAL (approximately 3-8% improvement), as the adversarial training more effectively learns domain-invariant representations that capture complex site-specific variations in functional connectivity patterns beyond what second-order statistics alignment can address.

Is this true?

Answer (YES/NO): NO